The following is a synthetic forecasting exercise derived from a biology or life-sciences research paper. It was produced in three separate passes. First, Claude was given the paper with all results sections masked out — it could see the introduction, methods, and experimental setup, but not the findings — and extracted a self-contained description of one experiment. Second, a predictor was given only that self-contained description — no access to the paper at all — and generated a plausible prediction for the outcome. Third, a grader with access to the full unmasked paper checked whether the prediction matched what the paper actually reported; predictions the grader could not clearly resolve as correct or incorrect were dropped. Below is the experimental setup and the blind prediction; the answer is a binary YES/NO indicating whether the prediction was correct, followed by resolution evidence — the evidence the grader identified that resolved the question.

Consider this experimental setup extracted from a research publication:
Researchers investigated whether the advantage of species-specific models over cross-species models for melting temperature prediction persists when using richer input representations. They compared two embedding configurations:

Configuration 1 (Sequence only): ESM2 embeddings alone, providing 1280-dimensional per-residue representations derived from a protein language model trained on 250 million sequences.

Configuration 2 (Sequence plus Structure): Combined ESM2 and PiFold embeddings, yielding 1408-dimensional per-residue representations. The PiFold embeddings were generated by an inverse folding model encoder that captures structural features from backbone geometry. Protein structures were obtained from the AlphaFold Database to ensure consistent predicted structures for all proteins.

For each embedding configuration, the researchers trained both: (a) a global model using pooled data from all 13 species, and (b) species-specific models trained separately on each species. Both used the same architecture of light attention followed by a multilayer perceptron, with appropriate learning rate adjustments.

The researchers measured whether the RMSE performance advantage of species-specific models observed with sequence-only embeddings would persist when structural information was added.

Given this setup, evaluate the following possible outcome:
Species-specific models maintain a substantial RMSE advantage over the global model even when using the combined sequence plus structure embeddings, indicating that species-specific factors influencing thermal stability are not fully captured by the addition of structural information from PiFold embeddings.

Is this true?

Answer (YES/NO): NO